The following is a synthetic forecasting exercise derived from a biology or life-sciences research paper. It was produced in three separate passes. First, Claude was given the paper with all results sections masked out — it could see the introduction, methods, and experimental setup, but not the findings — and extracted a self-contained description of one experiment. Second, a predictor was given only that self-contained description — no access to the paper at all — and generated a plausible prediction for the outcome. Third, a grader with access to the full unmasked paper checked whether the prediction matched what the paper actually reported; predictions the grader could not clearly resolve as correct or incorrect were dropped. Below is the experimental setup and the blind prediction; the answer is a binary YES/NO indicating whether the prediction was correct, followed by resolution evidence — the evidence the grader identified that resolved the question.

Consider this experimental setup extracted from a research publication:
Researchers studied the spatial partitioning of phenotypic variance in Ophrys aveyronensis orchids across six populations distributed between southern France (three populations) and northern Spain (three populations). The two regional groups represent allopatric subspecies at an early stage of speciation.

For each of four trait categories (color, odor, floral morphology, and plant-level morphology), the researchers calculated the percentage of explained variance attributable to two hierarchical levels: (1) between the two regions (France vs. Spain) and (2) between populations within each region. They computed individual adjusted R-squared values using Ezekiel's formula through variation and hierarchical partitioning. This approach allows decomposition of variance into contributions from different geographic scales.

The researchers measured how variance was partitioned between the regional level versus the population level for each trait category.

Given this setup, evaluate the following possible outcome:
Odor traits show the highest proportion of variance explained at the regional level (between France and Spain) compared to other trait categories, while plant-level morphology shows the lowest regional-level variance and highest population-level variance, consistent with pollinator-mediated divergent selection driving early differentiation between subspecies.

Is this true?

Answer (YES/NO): NO